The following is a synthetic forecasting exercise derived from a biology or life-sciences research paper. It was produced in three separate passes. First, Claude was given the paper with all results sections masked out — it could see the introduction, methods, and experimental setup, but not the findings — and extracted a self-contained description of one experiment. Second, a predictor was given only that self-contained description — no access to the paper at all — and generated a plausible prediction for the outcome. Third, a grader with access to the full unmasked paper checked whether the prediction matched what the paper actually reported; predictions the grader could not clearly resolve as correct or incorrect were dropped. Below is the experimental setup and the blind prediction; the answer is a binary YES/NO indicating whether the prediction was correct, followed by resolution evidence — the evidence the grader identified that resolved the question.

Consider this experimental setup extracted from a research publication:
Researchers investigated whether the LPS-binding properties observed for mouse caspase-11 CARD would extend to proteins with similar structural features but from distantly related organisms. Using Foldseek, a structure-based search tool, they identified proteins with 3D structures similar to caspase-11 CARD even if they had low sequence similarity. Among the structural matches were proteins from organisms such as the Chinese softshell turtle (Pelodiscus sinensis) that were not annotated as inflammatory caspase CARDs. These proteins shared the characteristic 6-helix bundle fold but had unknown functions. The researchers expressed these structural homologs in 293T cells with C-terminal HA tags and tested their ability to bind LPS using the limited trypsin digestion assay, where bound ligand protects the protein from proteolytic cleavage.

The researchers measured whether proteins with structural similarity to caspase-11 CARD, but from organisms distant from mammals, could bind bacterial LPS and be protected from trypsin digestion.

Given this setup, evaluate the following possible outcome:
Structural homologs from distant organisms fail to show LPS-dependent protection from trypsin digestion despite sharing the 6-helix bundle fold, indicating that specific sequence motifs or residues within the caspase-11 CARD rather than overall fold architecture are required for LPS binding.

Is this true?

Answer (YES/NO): YES